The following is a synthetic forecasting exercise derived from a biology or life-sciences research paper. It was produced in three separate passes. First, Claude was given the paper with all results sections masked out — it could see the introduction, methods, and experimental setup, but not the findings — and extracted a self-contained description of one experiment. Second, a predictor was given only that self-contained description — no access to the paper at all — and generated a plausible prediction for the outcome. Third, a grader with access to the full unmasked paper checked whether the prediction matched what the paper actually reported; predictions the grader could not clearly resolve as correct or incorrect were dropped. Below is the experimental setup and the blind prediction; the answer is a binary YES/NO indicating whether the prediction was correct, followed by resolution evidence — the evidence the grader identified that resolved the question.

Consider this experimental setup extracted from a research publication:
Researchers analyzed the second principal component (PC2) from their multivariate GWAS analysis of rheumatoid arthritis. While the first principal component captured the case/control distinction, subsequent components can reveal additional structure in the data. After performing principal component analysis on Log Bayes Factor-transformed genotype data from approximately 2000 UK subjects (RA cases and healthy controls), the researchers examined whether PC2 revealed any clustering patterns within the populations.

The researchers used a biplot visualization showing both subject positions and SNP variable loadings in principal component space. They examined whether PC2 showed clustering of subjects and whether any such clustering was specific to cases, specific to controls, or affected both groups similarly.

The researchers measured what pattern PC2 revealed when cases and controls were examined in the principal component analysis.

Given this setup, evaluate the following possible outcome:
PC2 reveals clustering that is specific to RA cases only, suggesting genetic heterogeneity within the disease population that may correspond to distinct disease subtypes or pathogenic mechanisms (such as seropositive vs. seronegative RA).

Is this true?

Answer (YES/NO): NO